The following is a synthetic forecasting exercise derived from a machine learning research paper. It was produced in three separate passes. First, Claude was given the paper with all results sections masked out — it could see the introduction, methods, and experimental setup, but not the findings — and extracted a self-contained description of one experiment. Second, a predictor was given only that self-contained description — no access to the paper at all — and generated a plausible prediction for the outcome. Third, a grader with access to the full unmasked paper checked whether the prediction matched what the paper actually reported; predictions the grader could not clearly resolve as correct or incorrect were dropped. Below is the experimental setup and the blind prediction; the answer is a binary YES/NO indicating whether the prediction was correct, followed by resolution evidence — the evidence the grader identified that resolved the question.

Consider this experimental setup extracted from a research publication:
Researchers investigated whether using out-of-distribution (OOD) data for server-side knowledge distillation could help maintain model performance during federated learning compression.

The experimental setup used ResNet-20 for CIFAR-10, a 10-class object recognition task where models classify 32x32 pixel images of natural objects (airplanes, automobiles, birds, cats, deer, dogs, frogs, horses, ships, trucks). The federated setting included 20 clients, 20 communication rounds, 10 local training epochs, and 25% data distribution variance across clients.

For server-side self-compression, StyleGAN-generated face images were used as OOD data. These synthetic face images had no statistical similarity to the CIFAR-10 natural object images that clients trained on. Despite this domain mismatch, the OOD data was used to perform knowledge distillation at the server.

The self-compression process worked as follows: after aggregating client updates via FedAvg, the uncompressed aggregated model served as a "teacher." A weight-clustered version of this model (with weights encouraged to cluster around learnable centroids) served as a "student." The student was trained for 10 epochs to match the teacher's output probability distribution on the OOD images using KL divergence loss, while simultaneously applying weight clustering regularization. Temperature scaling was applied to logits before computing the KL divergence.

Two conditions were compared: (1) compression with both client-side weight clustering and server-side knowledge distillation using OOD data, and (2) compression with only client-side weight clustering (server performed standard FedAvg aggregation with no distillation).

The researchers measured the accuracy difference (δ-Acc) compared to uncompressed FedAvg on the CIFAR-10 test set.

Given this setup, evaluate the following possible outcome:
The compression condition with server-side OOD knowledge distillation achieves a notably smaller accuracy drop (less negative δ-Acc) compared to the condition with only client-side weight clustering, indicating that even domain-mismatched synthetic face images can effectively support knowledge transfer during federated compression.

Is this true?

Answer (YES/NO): NO